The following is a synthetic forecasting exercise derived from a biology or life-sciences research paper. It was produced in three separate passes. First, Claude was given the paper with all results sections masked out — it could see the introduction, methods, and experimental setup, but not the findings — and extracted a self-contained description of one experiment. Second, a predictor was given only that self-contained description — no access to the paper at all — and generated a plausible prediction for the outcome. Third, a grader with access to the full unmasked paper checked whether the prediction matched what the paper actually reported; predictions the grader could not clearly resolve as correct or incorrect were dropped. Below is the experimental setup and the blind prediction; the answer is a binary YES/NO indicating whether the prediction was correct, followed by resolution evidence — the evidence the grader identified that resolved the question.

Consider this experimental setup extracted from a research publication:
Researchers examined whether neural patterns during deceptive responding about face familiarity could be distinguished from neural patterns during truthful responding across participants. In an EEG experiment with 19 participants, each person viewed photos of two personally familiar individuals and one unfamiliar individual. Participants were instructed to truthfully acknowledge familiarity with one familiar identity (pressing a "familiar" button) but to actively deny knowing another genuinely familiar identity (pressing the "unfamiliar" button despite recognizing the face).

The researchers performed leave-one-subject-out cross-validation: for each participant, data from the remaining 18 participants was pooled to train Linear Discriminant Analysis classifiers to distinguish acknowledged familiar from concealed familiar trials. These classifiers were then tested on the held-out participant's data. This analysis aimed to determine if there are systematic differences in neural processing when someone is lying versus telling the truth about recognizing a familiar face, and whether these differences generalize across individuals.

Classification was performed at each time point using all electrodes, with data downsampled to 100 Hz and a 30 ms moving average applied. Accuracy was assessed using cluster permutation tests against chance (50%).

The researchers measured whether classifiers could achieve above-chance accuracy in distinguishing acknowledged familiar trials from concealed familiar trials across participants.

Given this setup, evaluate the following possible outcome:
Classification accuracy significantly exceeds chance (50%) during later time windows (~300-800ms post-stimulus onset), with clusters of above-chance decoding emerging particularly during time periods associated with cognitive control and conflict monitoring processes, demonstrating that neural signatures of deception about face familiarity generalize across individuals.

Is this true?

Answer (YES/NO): NO